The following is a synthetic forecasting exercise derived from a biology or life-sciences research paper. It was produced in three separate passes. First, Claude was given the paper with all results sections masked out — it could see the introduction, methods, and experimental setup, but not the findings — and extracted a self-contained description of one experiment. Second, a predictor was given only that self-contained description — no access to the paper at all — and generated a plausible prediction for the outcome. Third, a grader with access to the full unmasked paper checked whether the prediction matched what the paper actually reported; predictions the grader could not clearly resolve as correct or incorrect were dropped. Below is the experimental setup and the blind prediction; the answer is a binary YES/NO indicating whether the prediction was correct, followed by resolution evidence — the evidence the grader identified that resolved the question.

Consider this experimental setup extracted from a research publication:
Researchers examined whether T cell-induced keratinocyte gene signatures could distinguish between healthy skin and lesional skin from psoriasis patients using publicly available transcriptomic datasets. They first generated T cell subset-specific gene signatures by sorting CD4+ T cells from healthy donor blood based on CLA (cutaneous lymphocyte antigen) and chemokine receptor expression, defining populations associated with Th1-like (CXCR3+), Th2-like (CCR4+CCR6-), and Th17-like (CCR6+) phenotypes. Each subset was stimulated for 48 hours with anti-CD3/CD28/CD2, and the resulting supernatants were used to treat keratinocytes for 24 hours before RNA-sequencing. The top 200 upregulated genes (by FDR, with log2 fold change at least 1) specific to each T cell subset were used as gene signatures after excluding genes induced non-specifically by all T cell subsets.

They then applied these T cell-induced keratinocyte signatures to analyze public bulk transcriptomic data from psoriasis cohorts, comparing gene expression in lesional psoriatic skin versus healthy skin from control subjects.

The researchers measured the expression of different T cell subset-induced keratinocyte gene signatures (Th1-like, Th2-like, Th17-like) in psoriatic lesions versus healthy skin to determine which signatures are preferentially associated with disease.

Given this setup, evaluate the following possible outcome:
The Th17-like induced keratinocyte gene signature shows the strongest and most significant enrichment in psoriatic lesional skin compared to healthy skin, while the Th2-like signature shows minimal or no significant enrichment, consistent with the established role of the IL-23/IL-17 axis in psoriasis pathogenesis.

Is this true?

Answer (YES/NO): NO